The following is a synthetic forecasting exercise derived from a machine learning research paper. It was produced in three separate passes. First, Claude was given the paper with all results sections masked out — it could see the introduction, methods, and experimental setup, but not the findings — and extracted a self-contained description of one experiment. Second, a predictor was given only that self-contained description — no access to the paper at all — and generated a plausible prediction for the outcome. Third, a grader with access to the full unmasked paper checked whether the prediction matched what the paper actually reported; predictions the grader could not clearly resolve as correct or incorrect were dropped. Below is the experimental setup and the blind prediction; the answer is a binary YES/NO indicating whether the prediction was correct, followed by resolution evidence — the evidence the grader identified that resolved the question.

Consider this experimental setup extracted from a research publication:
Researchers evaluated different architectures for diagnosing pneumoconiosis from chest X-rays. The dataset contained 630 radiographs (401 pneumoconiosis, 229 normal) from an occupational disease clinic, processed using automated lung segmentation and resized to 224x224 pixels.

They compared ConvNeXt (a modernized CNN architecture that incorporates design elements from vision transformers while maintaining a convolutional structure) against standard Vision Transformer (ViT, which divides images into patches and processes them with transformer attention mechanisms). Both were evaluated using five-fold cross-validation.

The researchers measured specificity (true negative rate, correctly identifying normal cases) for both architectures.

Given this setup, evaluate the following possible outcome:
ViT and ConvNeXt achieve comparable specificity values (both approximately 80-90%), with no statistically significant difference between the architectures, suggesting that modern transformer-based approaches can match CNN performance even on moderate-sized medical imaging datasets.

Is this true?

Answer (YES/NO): NO